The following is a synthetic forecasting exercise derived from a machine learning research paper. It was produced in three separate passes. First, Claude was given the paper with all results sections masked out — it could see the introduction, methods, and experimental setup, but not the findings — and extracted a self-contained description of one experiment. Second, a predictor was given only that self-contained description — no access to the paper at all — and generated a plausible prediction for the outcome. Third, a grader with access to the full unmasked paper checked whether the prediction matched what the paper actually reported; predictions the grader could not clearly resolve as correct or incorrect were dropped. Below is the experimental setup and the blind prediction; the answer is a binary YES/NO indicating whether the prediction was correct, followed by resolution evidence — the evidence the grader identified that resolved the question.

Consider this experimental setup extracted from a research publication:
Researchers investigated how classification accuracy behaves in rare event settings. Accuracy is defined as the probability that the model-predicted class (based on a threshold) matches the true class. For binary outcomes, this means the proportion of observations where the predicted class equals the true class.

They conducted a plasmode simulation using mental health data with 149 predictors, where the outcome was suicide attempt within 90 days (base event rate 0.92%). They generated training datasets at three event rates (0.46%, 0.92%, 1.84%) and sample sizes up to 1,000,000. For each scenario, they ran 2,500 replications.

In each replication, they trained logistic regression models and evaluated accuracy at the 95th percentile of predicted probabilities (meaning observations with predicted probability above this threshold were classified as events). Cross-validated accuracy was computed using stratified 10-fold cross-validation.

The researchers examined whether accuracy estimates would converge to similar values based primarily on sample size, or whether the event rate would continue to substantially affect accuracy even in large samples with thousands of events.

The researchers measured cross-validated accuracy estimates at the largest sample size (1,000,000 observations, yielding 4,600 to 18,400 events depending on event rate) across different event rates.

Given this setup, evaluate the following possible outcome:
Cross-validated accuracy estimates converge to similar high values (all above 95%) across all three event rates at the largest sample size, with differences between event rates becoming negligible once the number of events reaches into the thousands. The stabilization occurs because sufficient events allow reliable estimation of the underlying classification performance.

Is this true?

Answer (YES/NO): NO